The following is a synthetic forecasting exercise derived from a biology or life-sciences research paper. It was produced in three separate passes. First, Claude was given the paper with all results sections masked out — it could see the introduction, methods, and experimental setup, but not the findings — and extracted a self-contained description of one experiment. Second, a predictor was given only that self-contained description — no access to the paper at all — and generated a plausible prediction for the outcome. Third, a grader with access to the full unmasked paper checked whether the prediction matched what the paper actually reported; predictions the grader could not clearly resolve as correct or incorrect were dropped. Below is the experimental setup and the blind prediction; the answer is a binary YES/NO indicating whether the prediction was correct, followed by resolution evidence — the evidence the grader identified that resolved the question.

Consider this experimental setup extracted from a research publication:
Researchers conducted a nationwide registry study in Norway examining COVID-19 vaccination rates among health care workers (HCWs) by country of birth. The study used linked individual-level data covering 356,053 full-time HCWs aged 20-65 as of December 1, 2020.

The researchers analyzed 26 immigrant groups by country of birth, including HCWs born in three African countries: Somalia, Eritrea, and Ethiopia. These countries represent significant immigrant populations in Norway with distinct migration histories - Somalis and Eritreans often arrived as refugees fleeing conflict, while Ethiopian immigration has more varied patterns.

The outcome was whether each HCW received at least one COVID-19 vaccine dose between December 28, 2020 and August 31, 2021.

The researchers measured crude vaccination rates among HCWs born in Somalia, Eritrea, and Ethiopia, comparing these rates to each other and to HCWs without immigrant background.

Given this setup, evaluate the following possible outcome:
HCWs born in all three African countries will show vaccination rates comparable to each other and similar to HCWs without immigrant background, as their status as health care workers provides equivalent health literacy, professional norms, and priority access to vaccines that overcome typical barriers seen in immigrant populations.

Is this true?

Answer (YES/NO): NO